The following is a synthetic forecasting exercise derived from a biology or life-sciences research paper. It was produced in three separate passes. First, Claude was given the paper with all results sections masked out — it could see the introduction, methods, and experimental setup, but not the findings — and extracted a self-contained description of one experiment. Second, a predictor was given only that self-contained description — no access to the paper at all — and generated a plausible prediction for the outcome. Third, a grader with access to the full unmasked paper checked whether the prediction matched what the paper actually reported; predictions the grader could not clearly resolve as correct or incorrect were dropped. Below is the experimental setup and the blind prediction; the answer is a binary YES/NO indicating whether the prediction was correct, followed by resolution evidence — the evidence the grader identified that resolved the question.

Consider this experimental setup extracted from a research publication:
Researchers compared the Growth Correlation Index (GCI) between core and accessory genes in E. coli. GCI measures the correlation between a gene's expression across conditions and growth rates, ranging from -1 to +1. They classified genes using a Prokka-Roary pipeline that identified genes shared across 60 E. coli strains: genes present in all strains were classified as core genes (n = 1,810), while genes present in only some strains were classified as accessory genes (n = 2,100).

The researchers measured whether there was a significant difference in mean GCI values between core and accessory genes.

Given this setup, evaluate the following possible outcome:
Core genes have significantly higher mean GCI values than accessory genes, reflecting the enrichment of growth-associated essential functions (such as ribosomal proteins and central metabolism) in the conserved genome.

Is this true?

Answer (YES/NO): YES